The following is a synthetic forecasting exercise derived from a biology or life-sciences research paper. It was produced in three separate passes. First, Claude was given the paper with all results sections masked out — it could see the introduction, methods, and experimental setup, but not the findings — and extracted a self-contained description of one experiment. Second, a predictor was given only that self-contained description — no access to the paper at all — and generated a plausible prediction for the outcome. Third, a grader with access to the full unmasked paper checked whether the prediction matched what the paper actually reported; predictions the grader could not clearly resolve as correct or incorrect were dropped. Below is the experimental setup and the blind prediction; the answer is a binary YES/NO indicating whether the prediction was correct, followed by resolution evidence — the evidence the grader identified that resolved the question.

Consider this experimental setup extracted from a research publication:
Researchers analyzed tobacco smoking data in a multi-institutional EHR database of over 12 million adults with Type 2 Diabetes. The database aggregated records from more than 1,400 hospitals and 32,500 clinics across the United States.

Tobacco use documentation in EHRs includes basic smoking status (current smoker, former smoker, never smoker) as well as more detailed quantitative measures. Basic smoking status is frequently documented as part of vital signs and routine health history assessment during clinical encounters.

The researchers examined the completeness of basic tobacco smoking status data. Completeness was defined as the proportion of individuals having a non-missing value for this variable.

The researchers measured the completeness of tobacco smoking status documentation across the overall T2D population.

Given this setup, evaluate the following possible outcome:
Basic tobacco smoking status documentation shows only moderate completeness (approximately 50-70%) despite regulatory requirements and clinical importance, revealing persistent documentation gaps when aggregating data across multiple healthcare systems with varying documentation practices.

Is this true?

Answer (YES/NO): NO